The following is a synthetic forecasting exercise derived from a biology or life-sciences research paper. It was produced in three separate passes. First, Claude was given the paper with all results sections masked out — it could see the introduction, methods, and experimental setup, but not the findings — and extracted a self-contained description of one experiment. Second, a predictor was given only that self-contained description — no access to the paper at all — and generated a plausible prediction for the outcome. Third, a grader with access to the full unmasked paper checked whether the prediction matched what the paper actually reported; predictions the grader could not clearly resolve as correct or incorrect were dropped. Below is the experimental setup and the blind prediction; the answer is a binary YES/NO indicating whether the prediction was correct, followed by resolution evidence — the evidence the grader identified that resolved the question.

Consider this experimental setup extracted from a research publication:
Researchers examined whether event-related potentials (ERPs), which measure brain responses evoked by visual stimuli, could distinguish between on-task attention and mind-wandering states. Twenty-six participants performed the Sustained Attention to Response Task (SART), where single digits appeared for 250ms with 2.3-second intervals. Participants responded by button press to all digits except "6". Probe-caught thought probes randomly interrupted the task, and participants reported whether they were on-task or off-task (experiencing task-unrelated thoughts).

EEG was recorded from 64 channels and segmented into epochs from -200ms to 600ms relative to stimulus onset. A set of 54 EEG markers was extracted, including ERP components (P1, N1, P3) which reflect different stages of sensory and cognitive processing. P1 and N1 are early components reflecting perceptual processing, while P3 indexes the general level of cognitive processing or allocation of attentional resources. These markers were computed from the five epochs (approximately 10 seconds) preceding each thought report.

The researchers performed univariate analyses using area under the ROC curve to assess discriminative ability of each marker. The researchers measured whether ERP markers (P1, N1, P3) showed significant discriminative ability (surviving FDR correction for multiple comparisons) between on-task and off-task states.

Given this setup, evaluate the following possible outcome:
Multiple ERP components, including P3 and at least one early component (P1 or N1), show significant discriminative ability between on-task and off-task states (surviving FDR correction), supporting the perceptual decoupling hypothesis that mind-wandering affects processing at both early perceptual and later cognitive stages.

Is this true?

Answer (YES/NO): NO